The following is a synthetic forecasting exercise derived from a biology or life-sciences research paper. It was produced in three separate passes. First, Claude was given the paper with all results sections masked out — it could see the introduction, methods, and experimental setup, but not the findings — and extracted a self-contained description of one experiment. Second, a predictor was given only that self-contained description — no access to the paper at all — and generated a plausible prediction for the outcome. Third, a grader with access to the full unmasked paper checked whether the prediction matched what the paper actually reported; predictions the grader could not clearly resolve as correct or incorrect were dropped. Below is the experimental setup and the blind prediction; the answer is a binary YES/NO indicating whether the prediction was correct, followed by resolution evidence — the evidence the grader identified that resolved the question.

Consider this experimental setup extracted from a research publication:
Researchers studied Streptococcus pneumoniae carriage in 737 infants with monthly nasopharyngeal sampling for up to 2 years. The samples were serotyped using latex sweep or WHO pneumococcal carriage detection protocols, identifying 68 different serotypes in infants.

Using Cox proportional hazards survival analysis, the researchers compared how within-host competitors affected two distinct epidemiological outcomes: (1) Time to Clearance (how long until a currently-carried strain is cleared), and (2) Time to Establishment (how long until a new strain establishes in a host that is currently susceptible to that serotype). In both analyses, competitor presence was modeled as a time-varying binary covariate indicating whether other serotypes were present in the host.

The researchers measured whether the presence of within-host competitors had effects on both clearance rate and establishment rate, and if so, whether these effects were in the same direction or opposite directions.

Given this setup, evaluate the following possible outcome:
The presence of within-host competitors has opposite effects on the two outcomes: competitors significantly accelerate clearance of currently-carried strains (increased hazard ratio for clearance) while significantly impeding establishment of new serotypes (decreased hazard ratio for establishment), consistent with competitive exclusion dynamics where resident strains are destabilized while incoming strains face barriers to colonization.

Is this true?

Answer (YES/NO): YES